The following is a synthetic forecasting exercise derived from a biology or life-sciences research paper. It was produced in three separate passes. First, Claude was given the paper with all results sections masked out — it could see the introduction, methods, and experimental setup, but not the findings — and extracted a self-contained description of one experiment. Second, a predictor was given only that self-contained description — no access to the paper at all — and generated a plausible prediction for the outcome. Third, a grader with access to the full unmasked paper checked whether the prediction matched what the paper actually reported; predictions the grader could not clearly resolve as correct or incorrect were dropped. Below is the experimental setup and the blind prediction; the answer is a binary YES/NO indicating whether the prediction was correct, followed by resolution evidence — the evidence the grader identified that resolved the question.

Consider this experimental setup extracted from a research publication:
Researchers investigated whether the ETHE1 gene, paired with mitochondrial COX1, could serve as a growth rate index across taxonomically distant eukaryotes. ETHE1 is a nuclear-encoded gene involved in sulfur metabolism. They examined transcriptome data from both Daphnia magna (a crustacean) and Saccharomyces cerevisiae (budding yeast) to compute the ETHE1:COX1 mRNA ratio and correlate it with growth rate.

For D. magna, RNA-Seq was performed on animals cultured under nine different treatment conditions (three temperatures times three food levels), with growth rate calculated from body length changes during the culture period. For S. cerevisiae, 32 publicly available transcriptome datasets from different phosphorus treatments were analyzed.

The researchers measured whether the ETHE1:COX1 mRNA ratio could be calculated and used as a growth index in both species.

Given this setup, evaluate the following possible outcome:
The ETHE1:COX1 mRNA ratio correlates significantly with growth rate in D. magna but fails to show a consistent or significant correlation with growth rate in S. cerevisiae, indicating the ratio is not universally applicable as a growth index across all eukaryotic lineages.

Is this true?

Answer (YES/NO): NO